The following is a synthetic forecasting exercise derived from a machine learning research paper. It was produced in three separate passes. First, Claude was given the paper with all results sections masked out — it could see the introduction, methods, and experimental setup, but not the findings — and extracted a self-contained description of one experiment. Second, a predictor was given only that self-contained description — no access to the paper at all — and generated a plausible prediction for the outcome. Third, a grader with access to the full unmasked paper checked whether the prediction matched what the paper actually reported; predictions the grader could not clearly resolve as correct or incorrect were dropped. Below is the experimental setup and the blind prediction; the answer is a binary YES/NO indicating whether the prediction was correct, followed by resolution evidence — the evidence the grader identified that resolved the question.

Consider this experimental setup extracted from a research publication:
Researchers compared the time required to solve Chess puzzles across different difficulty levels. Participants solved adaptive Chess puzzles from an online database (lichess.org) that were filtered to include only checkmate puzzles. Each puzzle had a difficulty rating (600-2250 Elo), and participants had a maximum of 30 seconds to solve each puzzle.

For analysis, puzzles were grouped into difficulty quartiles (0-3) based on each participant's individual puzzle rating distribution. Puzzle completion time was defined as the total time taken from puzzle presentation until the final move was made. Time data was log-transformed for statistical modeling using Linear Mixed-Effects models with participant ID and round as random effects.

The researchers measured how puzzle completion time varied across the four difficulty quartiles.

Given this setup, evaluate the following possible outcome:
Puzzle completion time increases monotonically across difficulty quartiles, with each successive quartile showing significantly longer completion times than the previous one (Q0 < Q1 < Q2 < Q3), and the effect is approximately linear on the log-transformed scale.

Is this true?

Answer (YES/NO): NO